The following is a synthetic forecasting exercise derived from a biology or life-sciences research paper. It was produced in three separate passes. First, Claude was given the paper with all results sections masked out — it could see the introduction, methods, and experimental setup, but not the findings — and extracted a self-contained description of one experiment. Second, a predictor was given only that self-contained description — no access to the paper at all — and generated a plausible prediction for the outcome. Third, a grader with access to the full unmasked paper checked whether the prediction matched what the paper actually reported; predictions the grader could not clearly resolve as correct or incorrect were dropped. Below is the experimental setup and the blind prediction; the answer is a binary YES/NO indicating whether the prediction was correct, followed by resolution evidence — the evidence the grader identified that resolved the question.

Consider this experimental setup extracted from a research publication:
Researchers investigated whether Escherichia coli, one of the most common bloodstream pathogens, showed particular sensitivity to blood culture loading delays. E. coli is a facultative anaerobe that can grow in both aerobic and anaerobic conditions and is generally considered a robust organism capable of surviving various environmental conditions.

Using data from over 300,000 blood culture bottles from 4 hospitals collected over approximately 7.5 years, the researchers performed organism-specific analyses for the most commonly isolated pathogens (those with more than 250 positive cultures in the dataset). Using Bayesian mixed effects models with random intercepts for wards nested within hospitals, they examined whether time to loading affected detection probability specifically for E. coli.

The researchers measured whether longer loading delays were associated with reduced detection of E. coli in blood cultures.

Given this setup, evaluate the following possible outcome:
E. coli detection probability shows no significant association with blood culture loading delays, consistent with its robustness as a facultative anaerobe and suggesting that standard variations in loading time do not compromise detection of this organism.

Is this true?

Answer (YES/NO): YES